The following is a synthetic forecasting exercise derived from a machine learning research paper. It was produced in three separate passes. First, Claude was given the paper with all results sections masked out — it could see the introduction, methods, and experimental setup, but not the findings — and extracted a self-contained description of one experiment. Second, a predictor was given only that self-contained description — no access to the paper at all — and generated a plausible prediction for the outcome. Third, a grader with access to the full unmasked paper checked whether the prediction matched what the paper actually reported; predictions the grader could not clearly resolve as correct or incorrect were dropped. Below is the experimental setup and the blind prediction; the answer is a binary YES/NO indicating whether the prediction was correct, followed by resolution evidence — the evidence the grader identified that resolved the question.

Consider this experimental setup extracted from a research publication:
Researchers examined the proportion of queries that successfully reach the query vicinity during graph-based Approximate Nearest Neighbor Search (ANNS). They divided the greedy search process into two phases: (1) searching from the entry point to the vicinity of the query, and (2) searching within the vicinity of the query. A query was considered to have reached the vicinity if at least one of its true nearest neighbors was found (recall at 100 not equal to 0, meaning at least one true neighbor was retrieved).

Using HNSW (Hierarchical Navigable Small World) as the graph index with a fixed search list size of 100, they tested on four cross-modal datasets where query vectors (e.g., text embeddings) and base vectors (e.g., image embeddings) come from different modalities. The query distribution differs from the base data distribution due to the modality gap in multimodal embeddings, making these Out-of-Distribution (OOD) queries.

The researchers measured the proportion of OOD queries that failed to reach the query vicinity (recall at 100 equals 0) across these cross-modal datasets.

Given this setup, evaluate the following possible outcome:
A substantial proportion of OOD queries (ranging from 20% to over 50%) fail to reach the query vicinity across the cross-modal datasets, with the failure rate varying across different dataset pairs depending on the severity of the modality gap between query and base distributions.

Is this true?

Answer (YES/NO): NO